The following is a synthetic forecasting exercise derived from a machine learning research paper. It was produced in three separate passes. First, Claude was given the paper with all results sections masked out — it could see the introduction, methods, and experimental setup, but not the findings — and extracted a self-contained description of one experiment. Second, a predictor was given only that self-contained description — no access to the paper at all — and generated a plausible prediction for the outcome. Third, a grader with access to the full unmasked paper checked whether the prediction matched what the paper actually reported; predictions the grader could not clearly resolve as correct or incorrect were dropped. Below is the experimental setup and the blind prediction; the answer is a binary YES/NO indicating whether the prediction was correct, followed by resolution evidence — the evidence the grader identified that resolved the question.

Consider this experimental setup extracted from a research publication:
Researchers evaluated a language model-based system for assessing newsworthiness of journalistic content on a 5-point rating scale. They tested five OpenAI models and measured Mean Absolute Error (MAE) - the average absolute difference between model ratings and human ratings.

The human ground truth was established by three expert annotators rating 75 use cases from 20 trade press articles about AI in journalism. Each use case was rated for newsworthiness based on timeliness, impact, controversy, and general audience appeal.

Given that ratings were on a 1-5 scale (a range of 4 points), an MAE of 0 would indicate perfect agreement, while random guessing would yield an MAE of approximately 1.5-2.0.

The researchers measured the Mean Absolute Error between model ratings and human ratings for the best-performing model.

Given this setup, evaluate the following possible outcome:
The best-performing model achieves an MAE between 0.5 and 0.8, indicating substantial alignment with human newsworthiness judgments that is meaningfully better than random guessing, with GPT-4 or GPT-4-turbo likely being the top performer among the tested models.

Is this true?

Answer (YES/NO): NO